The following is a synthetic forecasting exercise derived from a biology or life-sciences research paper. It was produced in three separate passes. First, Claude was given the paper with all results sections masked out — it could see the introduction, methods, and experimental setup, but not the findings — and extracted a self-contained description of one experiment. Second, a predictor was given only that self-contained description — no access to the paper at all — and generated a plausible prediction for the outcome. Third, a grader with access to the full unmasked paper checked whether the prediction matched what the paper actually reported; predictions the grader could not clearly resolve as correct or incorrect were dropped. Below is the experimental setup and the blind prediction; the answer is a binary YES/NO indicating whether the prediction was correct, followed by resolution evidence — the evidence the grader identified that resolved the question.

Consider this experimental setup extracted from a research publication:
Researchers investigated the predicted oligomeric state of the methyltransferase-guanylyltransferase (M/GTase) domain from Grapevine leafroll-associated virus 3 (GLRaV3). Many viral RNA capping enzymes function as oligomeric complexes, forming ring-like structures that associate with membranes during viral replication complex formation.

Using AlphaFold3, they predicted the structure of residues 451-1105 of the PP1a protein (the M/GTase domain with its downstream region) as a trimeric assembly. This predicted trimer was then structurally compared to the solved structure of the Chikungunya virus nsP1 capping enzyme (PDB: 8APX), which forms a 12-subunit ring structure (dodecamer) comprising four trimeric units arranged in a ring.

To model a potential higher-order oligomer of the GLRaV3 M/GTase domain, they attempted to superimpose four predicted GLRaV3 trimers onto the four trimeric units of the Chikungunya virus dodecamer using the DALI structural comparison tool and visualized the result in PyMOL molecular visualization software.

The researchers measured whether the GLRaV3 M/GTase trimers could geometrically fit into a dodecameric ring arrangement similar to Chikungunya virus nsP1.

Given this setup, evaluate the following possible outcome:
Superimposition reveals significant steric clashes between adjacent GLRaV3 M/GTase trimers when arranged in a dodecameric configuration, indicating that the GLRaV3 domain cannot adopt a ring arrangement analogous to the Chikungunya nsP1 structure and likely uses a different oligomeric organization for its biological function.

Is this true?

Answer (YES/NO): NO